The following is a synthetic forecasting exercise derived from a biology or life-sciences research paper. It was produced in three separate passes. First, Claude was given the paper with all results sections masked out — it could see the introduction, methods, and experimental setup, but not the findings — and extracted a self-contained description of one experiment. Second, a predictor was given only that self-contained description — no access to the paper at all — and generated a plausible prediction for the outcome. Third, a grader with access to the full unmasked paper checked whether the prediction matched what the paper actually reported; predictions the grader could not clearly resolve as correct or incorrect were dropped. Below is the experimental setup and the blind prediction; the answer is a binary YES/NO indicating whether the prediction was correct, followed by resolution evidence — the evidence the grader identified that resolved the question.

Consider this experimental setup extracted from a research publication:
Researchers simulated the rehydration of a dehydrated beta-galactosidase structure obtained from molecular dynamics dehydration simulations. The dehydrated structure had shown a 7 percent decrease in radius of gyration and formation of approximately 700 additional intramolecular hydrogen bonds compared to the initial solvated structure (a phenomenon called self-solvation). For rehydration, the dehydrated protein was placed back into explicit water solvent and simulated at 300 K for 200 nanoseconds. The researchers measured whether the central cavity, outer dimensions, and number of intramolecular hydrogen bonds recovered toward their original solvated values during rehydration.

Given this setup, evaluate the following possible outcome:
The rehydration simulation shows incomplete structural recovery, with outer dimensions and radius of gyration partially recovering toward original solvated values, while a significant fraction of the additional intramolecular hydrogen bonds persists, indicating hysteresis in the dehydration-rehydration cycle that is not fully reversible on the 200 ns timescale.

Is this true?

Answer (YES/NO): NO